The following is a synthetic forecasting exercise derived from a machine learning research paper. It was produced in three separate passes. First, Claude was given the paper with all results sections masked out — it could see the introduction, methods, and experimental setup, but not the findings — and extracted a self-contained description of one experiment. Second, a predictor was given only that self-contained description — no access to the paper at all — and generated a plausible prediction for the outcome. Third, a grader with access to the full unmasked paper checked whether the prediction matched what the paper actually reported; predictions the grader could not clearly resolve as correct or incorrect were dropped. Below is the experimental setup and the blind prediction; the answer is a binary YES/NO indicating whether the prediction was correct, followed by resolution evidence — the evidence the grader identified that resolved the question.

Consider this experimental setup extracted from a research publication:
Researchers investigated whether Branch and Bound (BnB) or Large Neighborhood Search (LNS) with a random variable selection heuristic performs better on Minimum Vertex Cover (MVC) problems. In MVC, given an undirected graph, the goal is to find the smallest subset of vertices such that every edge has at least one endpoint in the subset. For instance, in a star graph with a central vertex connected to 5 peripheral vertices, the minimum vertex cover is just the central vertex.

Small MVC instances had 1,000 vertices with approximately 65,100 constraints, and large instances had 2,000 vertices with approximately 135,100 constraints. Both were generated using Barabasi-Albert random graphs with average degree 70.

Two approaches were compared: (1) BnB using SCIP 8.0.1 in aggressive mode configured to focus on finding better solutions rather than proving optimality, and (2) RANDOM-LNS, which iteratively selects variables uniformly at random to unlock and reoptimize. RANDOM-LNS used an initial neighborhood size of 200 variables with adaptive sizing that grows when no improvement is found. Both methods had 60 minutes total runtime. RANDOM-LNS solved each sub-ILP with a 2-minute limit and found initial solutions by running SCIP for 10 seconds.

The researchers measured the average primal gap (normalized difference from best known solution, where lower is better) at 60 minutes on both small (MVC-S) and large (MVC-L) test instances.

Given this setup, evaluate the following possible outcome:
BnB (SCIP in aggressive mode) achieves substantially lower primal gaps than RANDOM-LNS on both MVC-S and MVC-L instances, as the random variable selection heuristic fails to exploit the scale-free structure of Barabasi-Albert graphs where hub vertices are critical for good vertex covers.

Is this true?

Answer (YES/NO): NO